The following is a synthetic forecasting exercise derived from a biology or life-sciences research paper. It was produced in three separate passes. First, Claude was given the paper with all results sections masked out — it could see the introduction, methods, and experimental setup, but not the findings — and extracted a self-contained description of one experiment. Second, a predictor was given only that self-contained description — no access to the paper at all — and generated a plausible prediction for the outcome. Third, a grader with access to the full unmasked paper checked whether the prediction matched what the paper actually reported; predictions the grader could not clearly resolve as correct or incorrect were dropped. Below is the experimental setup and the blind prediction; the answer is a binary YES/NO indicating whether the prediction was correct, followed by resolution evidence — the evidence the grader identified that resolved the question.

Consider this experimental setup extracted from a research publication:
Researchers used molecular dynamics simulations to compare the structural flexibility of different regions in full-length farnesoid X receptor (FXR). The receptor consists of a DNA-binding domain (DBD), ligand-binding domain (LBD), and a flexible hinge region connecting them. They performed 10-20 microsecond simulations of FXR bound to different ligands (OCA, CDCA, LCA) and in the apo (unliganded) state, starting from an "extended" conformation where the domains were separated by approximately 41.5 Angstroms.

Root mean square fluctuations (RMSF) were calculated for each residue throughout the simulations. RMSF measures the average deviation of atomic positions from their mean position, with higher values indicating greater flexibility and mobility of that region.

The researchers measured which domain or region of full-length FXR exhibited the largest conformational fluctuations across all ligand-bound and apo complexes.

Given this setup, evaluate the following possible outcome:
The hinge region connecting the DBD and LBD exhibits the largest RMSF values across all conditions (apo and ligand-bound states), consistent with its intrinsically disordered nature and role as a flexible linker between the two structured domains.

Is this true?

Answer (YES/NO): NO